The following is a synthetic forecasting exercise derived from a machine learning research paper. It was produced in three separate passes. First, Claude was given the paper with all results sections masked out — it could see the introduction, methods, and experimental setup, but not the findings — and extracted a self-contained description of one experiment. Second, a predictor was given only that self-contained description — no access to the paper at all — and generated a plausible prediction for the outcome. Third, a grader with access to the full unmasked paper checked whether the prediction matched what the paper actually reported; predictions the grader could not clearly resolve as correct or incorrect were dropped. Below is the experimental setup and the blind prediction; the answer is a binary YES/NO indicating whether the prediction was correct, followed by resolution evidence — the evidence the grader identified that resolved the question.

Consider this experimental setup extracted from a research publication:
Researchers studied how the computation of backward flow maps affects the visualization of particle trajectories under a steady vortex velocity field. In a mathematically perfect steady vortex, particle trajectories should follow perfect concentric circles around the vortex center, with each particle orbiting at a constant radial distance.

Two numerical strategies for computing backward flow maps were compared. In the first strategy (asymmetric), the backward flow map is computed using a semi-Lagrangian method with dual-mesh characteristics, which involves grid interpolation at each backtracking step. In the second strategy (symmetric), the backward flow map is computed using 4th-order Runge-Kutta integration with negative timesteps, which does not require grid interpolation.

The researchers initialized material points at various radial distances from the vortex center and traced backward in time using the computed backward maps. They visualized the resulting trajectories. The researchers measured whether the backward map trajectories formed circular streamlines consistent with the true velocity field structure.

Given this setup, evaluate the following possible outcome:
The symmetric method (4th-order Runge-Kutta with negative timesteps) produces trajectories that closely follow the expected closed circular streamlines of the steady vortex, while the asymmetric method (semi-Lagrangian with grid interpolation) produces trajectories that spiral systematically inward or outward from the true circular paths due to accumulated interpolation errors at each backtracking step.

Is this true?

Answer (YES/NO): YES